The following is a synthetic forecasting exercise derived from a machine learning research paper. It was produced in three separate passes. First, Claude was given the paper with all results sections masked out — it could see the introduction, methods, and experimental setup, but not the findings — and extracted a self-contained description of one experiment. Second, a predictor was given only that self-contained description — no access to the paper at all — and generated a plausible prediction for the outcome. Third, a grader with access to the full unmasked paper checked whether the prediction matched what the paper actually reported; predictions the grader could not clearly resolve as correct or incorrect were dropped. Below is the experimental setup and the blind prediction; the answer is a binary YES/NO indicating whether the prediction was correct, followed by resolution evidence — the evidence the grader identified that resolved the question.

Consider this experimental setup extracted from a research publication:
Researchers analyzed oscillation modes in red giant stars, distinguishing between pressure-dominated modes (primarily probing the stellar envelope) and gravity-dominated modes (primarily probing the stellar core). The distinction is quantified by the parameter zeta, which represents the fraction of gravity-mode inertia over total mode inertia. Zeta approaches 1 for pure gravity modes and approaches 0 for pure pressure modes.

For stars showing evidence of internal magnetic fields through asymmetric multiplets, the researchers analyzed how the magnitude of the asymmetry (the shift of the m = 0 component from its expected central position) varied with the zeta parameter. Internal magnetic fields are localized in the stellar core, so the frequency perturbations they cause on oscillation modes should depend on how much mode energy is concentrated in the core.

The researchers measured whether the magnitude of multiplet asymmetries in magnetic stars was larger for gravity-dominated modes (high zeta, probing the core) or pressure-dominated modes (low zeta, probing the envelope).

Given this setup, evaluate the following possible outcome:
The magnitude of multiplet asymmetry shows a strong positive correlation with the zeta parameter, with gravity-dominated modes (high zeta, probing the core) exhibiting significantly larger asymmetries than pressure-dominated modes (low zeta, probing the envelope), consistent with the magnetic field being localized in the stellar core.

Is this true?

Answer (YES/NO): YES